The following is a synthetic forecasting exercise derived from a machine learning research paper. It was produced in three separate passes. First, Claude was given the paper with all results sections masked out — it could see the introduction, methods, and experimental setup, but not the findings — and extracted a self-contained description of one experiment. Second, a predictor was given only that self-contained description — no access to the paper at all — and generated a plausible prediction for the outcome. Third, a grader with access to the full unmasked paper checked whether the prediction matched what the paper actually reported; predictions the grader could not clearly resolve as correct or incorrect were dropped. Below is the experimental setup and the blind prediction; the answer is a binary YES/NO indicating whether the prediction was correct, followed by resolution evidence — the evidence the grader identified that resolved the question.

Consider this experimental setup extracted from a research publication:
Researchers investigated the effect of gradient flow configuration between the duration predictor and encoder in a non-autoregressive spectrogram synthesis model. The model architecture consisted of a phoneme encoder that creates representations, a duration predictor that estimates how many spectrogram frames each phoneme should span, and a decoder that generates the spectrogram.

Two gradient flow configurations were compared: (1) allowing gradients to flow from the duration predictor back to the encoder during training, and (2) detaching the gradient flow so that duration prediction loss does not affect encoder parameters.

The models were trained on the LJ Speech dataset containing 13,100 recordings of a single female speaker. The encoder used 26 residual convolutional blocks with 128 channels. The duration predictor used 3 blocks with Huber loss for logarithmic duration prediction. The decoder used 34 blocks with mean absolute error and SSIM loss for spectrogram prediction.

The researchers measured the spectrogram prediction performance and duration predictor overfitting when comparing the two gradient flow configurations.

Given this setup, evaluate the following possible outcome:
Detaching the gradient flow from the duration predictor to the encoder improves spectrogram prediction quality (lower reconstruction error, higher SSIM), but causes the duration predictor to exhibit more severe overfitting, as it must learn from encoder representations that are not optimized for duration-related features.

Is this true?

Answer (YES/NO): NO